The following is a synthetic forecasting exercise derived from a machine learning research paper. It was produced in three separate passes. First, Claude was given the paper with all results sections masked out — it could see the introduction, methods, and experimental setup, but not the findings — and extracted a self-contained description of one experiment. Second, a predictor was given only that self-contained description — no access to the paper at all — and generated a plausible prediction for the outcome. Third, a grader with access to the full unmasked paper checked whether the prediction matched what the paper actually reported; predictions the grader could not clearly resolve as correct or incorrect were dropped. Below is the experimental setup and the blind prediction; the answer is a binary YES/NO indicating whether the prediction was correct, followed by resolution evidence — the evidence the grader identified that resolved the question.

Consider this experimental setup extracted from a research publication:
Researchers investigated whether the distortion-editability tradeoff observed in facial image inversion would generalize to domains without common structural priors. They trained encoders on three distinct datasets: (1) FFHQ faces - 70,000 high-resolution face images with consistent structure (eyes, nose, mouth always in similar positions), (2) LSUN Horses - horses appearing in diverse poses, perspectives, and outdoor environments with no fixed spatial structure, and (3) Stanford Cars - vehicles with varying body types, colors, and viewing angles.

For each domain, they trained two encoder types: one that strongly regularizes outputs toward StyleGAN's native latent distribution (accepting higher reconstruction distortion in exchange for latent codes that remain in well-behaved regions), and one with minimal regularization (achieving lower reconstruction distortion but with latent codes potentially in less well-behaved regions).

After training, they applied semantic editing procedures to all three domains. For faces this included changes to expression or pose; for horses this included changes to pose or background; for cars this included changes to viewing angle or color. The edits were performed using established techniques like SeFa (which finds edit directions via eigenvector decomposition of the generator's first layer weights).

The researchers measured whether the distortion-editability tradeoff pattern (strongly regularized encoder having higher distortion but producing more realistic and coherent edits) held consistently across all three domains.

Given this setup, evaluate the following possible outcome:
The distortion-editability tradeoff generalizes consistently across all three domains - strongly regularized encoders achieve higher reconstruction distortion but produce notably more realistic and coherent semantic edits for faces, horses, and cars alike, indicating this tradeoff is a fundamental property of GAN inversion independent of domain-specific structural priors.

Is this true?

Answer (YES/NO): YES